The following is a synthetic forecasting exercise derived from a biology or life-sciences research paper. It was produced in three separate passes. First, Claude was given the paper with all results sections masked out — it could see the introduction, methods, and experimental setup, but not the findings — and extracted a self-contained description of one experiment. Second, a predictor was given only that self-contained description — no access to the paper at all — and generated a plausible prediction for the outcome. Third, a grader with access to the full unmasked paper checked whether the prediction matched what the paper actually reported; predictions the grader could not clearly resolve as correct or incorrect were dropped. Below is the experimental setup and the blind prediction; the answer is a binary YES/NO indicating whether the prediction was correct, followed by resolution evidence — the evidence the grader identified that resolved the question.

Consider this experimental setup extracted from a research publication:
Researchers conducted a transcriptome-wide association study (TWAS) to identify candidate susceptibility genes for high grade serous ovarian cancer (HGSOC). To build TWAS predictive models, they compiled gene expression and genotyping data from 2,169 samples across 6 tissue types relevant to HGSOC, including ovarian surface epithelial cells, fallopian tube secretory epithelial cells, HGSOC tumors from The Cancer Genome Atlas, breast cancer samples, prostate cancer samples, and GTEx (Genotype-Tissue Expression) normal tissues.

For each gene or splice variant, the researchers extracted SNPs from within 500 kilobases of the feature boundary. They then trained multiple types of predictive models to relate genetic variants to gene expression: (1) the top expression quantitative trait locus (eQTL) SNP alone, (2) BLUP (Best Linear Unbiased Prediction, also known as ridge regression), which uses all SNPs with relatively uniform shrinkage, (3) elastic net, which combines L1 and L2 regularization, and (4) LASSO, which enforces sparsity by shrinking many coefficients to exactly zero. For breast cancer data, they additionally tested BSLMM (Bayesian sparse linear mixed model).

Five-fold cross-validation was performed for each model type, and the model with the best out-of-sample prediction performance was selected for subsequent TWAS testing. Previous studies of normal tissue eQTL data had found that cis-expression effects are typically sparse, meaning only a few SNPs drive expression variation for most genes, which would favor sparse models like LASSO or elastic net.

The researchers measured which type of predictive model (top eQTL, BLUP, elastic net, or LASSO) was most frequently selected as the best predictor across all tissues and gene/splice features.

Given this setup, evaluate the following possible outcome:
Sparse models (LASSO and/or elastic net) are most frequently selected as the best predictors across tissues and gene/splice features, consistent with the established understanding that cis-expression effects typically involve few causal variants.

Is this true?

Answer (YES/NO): NO